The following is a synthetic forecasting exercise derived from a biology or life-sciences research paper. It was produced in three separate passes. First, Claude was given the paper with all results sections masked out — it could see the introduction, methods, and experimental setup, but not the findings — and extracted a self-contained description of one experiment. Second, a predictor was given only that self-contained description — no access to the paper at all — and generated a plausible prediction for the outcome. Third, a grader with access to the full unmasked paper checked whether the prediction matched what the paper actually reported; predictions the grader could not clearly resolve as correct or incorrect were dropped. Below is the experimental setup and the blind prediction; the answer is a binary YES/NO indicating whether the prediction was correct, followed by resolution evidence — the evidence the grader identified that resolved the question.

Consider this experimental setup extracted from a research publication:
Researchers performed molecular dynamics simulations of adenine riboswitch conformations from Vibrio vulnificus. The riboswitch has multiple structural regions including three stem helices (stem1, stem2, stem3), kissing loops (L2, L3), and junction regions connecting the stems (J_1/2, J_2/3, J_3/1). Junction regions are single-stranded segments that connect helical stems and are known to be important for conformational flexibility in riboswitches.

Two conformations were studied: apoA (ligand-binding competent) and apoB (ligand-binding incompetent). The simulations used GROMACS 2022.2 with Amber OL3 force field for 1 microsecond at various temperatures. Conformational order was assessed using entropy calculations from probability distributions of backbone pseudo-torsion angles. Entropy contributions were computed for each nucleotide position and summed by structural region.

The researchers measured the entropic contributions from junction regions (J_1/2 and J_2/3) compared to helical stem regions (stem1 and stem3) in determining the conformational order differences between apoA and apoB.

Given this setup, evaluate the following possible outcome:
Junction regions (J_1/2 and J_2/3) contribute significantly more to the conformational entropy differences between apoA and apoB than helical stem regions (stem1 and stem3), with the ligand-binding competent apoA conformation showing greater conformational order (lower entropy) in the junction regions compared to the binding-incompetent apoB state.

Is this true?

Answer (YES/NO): YES